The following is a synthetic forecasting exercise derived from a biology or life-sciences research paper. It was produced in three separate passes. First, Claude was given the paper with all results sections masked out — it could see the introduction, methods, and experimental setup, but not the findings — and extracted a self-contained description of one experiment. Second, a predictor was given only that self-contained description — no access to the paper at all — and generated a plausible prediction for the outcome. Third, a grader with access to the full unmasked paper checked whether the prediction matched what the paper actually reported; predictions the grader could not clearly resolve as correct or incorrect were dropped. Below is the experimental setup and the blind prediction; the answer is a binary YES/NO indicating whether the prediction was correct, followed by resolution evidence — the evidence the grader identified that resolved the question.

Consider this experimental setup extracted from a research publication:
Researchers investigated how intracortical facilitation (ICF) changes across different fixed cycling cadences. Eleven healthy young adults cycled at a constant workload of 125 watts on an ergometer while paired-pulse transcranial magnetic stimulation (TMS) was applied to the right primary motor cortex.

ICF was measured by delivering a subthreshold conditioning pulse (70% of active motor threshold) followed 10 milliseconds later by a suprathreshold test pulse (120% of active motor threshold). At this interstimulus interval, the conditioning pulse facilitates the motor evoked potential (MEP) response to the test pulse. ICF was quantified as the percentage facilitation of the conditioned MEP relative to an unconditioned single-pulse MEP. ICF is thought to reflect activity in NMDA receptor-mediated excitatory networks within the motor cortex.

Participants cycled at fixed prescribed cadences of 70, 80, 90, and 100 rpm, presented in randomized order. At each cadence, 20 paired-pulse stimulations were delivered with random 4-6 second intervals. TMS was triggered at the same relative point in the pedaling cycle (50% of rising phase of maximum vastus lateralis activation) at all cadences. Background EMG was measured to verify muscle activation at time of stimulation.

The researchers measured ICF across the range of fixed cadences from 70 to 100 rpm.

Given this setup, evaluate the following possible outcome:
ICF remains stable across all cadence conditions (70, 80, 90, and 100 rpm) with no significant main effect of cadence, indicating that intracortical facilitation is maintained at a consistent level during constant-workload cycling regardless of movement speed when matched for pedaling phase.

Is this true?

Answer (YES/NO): NO